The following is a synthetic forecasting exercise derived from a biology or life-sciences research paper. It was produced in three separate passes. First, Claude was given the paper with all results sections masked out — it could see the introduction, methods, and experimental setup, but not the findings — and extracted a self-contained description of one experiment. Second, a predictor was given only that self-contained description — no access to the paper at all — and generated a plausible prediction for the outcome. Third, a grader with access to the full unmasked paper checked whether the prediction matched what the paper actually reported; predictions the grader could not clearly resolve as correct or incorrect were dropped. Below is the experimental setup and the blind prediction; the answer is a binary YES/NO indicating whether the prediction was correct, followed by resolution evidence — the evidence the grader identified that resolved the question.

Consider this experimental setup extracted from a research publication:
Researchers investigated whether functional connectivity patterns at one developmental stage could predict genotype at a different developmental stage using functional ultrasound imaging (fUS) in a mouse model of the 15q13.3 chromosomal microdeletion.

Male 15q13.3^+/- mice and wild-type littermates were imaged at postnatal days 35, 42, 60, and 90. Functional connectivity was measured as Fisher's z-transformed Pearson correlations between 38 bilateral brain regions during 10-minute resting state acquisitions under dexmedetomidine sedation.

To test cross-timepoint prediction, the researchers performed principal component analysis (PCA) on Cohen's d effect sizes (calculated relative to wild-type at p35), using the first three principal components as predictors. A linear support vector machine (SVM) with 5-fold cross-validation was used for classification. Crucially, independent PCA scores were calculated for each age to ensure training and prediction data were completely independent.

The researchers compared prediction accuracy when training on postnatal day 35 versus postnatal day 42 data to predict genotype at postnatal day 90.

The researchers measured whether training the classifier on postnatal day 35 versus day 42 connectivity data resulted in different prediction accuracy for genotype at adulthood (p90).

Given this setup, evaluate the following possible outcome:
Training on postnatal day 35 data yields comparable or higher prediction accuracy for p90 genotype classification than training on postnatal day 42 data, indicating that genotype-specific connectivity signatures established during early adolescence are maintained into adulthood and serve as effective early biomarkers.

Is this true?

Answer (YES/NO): NO